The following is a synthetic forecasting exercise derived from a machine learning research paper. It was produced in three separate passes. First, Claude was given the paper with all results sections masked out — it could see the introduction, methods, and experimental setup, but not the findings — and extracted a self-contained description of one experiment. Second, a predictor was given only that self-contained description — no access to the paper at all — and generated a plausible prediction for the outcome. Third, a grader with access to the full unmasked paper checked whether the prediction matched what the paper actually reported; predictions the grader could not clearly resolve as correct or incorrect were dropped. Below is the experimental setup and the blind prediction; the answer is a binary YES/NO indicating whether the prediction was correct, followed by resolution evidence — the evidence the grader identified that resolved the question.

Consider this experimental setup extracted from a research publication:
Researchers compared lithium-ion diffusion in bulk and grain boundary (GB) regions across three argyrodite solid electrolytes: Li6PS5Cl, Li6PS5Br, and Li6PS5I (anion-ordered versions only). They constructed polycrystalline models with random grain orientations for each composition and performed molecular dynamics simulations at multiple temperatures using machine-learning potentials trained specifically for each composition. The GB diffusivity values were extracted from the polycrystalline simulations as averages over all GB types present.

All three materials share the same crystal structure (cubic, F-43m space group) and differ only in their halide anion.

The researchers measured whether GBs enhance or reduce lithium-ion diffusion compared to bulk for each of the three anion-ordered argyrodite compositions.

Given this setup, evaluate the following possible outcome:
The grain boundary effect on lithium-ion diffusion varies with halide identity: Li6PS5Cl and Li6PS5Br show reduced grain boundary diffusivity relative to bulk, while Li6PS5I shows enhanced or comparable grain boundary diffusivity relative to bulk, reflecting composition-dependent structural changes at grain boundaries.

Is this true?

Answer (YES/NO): NO